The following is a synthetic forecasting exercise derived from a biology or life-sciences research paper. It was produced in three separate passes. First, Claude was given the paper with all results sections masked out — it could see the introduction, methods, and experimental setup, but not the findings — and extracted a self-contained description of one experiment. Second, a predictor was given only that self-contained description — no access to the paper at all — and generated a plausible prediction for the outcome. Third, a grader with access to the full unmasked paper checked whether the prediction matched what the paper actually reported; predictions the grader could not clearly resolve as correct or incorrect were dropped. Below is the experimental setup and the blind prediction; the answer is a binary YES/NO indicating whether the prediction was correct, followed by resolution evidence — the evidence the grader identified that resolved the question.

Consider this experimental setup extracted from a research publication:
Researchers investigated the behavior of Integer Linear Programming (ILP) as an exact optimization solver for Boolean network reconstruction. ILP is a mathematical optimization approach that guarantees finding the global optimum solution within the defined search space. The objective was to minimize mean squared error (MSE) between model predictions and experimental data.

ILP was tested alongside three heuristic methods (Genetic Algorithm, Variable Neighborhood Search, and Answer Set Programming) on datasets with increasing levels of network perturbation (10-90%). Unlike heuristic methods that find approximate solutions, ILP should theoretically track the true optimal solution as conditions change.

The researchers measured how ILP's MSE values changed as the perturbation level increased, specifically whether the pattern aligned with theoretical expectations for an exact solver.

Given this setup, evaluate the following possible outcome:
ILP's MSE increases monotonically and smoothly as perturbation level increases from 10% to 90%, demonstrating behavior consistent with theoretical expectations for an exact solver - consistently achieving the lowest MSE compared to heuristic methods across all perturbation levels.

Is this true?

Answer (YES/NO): NO